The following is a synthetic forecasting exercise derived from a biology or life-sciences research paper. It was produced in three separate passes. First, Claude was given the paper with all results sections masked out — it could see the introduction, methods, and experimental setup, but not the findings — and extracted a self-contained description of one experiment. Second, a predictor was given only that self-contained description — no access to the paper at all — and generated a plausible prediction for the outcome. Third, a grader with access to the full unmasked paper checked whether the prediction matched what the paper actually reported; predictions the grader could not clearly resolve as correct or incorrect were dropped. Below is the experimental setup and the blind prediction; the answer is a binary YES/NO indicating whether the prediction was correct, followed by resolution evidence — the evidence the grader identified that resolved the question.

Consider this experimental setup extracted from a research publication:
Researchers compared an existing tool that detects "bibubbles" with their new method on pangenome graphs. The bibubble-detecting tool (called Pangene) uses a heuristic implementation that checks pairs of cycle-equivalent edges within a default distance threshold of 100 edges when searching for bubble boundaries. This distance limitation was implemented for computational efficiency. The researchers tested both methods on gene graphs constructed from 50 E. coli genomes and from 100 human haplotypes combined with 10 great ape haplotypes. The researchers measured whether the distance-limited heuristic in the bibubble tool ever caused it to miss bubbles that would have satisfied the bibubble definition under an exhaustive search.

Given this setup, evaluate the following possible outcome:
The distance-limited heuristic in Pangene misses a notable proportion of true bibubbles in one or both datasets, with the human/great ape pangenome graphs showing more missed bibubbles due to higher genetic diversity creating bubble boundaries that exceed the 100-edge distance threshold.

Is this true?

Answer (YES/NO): NO